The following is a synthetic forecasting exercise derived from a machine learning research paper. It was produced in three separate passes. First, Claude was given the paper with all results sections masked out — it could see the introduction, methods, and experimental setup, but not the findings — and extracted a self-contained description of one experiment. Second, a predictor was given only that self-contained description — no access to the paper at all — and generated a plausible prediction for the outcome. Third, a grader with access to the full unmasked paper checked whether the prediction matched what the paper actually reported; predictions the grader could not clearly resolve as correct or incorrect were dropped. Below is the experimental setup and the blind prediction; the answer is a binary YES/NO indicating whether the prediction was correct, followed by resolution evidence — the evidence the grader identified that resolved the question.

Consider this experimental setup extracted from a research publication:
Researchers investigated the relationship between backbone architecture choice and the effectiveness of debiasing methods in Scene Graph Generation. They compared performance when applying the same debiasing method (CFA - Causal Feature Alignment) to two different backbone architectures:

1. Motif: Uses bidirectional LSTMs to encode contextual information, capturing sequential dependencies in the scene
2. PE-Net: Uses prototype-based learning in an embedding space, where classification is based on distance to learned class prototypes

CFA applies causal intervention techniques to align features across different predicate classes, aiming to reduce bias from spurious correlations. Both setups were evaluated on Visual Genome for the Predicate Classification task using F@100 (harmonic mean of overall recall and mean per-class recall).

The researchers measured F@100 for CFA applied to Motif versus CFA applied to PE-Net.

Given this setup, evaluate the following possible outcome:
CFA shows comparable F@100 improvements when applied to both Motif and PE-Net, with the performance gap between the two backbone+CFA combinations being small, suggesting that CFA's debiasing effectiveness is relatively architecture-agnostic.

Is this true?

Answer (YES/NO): NO